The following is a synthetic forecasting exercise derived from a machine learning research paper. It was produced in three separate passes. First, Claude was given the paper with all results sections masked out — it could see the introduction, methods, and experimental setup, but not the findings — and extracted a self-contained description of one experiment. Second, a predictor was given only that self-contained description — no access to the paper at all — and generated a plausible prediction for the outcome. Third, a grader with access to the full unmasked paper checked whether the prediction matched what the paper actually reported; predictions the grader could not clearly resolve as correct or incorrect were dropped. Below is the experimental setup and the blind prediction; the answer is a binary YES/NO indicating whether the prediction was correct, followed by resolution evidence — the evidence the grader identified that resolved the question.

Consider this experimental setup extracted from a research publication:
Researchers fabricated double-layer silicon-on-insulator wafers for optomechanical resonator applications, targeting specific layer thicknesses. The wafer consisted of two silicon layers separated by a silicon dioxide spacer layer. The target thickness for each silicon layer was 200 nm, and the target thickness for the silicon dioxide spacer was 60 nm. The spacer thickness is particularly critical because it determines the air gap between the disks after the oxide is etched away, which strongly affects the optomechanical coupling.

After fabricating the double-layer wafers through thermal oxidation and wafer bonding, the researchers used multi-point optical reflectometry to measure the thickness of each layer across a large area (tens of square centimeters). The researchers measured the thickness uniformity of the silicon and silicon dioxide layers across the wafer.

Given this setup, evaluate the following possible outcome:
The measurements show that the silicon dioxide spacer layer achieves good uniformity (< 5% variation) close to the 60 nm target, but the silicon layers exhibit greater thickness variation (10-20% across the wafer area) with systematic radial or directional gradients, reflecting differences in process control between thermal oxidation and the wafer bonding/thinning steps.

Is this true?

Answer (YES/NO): NO